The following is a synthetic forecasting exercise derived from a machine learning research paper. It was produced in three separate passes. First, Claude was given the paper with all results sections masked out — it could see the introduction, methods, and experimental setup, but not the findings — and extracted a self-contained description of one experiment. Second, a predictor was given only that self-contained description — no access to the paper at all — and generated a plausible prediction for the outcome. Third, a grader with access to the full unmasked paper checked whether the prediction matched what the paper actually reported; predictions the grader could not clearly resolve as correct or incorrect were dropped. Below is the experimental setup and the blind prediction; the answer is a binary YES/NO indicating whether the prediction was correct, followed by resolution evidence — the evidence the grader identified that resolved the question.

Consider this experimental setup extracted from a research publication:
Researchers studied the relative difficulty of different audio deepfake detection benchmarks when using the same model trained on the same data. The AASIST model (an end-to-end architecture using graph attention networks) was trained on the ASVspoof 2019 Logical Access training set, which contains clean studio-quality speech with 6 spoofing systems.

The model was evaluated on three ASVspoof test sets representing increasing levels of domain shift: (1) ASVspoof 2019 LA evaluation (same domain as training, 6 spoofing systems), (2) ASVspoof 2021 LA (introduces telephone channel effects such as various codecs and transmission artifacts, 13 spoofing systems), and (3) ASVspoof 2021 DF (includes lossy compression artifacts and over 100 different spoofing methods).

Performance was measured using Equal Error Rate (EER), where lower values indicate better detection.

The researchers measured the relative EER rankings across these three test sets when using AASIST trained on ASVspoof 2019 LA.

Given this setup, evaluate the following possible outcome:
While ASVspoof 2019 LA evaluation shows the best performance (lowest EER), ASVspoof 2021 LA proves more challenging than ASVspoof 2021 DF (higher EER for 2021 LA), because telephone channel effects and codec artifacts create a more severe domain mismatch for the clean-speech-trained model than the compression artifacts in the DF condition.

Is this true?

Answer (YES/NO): NO